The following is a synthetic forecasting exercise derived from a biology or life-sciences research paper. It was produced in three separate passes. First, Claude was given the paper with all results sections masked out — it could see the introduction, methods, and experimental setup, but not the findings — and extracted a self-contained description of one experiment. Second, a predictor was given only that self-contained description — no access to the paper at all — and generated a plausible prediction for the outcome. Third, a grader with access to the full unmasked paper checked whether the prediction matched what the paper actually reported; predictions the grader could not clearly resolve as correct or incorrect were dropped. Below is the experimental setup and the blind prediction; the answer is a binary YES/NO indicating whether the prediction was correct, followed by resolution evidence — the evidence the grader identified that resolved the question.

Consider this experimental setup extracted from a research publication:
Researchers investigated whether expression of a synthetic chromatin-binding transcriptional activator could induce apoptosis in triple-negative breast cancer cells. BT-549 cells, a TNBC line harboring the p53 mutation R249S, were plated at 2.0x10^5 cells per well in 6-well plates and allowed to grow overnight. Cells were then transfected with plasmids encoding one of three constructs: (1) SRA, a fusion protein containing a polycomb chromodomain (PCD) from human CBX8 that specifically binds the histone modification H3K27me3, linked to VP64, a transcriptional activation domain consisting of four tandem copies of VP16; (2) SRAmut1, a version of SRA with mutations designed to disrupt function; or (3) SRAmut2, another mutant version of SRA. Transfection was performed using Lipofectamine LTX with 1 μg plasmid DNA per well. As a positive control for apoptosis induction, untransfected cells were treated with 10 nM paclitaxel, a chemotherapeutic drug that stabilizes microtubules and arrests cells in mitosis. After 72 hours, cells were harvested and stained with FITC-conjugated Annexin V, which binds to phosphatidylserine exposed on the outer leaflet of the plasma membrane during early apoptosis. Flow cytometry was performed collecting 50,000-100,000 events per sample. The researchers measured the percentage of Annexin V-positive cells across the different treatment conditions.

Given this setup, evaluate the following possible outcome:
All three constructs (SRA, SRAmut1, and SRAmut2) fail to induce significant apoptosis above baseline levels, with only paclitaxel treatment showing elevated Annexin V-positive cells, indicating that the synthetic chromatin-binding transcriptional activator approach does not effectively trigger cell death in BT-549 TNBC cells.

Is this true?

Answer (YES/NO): NO